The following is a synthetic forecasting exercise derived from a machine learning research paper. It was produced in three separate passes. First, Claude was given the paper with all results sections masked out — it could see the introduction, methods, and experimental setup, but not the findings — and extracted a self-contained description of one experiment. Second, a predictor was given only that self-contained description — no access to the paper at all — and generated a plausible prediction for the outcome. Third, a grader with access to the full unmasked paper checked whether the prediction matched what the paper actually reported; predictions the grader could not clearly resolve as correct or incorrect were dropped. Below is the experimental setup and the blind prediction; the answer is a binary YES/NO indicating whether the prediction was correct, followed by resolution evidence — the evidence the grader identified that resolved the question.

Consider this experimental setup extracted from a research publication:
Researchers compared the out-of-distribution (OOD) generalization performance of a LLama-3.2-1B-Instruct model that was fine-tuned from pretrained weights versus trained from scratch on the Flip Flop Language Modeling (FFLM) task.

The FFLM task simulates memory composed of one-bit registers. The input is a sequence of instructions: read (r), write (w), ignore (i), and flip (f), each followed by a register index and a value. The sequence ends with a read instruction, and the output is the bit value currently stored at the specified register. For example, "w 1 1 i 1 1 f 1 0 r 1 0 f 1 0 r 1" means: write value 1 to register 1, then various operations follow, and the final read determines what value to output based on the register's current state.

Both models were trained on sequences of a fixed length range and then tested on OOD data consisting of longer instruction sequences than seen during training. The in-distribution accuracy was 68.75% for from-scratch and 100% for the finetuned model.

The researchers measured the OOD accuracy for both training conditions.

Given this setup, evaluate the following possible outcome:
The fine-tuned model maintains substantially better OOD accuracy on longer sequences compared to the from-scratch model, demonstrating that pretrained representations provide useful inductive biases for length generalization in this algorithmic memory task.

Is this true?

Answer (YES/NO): YES